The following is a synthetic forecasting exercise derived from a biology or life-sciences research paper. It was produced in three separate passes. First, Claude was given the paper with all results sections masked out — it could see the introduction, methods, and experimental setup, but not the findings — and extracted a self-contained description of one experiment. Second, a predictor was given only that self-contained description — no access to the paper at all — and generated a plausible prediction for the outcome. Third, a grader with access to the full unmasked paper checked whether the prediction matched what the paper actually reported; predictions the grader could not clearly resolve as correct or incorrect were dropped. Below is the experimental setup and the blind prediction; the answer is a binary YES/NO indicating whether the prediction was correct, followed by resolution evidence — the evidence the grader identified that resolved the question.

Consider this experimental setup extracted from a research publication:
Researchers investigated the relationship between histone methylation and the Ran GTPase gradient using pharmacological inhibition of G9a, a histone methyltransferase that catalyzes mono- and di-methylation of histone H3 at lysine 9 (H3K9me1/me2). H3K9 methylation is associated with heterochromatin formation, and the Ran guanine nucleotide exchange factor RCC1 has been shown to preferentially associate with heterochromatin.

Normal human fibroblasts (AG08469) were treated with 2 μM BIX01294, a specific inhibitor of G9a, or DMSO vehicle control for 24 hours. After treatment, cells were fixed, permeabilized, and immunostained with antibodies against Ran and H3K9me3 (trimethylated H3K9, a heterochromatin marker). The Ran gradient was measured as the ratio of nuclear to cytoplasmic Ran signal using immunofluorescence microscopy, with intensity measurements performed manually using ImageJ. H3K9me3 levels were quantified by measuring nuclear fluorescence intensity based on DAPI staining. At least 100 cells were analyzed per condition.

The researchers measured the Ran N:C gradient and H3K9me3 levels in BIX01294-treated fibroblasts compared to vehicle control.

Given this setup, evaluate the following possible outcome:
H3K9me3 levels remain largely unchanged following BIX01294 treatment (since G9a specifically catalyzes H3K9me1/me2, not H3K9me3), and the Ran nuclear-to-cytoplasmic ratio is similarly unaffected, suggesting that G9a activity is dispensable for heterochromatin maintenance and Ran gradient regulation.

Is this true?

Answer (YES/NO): NO